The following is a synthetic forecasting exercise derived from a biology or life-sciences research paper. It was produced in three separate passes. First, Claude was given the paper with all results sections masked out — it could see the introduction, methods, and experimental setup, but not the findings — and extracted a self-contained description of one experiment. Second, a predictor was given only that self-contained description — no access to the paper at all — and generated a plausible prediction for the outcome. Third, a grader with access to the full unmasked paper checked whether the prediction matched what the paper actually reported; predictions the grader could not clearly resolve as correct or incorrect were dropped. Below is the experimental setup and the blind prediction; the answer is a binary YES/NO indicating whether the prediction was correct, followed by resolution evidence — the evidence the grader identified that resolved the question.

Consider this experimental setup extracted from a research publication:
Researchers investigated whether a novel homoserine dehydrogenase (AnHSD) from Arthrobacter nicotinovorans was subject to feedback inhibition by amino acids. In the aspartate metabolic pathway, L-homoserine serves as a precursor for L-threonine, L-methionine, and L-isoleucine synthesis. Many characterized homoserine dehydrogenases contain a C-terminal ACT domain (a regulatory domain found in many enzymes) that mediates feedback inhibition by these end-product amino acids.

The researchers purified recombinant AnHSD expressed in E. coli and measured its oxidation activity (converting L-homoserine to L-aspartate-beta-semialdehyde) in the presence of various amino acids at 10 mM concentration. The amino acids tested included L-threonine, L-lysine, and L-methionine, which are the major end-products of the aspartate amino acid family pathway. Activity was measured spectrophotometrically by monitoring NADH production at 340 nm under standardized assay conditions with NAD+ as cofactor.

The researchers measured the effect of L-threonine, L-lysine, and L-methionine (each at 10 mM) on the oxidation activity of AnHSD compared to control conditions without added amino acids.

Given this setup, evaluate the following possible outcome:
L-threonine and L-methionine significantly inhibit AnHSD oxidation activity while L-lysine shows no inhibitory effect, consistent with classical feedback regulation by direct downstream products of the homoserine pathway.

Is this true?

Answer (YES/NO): NO